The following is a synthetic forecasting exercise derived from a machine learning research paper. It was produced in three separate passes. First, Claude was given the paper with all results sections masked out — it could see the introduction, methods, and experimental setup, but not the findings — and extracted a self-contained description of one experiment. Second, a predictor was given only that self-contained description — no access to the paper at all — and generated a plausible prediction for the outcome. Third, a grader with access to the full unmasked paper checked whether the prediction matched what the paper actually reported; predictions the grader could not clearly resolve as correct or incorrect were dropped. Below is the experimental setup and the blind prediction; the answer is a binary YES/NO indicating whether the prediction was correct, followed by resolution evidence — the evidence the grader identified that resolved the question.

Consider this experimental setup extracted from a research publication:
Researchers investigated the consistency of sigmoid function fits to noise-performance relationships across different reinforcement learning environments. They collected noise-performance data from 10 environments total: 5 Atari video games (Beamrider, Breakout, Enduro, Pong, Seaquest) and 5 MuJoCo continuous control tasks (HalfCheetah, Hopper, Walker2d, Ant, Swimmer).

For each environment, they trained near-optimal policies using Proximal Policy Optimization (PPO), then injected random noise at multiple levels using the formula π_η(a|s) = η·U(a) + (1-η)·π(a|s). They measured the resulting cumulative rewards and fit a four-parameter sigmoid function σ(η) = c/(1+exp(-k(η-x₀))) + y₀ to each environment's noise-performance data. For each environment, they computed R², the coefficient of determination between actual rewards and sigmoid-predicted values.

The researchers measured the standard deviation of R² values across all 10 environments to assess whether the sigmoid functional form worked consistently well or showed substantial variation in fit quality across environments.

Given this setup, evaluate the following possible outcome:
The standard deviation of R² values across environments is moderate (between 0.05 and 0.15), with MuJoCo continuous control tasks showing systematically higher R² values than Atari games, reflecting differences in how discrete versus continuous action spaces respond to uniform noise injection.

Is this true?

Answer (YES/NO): NO